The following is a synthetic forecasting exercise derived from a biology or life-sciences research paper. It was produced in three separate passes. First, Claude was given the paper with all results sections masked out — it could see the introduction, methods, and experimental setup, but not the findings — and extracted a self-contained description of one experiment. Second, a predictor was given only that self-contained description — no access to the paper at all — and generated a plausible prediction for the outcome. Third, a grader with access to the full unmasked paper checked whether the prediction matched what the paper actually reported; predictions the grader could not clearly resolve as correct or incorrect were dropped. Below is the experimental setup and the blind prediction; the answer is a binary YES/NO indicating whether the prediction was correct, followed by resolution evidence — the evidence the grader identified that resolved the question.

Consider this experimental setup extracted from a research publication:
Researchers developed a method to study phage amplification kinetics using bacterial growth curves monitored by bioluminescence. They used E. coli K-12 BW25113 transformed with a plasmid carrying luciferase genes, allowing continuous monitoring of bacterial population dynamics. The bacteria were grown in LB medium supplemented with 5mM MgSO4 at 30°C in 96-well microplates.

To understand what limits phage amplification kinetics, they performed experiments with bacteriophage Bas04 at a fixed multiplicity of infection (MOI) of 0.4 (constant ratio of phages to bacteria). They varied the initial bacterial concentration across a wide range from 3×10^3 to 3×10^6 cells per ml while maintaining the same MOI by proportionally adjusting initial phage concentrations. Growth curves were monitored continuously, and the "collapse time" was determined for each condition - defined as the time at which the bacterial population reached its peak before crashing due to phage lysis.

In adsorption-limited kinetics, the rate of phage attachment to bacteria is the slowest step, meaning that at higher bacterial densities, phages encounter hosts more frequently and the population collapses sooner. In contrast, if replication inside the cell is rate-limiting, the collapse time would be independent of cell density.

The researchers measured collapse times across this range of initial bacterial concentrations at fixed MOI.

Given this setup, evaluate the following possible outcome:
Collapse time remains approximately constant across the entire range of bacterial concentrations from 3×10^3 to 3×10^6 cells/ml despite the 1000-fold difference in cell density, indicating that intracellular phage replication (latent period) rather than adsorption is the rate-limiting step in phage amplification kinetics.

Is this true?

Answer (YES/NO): NO